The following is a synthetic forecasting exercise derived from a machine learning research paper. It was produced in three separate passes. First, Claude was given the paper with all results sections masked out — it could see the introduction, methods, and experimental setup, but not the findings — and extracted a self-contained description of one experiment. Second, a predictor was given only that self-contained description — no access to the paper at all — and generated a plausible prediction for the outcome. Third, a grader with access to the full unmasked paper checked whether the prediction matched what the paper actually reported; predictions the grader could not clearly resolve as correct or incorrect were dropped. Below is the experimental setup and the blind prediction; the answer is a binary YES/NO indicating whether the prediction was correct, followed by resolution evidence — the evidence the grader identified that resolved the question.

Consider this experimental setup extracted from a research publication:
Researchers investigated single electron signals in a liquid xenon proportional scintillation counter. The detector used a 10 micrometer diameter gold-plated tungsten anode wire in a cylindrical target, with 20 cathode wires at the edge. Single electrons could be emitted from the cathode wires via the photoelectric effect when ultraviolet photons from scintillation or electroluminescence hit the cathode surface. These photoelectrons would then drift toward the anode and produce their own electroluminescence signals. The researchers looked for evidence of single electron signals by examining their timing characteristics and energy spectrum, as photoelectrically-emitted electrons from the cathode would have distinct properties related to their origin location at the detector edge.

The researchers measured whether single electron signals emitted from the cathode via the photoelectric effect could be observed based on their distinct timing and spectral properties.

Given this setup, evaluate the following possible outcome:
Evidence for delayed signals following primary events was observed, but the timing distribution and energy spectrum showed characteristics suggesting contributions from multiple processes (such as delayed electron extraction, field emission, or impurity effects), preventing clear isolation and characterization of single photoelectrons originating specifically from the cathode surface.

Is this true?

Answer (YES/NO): NO